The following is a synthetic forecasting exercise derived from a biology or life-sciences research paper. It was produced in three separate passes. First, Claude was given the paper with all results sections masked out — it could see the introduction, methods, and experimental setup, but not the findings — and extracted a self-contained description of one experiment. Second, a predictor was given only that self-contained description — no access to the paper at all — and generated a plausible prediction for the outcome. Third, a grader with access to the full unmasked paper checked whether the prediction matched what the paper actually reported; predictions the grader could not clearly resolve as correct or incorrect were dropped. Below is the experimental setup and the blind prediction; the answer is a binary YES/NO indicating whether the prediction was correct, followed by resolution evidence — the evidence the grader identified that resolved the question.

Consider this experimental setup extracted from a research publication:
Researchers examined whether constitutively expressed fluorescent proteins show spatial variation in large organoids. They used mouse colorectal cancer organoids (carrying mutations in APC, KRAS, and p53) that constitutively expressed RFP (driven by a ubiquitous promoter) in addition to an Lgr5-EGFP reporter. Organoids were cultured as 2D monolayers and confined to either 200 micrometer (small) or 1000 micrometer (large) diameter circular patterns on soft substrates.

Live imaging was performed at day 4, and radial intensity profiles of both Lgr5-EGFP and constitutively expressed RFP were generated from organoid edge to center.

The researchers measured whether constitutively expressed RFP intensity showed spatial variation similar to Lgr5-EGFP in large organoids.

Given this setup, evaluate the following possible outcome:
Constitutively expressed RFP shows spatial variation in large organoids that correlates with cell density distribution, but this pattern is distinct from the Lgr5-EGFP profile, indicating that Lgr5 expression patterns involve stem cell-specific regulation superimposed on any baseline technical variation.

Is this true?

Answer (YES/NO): NO